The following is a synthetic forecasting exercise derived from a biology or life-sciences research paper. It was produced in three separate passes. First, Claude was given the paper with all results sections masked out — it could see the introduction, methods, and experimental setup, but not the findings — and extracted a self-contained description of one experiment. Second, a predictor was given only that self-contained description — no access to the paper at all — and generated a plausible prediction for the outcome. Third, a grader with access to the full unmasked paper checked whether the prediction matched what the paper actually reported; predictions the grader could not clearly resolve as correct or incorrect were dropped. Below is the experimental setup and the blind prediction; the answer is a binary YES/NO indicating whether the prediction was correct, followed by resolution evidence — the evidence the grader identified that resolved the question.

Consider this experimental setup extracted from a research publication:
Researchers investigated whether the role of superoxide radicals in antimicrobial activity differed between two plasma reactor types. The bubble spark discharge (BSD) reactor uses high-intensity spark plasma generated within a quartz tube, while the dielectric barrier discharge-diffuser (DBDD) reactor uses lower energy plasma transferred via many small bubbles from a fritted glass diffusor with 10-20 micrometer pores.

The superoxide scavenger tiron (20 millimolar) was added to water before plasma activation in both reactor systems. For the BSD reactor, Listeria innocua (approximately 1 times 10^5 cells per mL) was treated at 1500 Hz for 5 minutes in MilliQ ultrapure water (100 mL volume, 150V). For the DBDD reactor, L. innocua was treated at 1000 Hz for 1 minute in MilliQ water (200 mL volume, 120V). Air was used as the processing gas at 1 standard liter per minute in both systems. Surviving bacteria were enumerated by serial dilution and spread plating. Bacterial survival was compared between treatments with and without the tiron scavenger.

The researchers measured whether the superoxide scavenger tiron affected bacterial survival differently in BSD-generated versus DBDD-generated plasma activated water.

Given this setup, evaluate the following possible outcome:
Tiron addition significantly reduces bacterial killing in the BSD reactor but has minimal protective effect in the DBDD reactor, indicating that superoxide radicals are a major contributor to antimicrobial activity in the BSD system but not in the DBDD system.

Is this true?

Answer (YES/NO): NO